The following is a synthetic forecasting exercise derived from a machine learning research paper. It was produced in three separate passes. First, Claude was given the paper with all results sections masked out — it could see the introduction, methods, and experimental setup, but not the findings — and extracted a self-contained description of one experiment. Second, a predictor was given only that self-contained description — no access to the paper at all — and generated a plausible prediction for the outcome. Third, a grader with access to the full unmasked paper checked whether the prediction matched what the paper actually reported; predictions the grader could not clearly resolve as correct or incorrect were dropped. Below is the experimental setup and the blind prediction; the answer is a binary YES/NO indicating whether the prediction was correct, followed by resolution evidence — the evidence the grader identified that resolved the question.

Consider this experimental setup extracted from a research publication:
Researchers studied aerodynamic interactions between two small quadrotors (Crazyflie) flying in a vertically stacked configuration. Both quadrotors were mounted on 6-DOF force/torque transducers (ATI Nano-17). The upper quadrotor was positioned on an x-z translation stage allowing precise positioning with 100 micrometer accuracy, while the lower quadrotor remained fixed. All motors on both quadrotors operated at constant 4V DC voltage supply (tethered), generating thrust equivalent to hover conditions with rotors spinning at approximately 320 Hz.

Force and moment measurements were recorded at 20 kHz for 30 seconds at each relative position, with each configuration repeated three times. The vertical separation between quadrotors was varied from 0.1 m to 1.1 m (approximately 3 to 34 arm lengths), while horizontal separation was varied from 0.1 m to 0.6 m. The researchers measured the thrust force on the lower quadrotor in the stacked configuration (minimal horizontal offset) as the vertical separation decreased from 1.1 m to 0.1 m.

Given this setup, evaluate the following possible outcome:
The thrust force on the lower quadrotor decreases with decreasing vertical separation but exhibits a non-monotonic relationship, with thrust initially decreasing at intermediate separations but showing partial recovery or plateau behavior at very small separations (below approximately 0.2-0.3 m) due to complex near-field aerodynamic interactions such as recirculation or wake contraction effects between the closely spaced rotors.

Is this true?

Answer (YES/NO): NO